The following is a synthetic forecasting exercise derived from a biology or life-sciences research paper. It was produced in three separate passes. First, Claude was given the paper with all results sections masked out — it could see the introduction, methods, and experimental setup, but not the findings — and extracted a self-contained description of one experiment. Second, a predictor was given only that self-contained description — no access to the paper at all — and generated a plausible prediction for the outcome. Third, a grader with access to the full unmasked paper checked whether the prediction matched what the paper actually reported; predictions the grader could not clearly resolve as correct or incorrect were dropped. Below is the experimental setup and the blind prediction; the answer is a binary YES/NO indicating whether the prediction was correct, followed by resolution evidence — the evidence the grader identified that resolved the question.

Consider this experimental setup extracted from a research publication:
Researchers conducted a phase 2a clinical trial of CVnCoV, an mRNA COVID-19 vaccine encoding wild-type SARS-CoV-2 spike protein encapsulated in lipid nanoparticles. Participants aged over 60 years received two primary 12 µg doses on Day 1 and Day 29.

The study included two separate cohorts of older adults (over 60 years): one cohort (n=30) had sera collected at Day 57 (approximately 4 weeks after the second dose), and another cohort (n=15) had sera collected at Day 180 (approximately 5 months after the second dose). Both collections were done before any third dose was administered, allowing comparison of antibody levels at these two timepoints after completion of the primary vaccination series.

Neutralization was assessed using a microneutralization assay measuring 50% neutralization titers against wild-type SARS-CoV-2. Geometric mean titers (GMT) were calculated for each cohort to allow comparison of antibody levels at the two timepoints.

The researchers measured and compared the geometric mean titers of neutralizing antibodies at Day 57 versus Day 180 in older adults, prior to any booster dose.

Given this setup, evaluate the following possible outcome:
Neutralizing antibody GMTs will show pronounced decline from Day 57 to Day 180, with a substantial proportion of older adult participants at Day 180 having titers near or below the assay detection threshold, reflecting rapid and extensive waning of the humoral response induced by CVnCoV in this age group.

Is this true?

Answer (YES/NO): YES